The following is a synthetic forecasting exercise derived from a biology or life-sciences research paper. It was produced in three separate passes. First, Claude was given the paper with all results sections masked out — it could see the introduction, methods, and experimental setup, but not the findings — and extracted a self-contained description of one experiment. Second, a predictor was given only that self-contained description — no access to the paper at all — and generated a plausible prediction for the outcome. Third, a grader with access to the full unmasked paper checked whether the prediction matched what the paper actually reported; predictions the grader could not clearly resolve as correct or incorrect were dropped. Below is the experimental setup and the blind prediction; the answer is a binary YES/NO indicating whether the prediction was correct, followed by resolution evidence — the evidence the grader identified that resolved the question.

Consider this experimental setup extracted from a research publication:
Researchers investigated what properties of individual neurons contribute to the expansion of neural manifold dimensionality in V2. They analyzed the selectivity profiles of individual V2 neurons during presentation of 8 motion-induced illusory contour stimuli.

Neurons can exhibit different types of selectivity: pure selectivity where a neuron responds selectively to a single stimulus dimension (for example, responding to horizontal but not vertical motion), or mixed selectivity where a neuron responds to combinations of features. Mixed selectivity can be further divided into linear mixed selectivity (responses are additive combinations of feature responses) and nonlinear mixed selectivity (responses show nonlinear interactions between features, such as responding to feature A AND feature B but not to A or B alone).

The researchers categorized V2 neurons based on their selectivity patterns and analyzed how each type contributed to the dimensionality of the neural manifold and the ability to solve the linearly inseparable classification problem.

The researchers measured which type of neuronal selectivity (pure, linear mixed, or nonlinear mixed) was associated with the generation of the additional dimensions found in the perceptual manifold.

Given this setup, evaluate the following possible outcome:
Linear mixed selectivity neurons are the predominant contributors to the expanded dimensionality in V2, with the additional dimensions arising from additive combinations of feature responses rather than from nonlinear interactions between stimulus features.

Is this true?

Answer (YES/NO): NO